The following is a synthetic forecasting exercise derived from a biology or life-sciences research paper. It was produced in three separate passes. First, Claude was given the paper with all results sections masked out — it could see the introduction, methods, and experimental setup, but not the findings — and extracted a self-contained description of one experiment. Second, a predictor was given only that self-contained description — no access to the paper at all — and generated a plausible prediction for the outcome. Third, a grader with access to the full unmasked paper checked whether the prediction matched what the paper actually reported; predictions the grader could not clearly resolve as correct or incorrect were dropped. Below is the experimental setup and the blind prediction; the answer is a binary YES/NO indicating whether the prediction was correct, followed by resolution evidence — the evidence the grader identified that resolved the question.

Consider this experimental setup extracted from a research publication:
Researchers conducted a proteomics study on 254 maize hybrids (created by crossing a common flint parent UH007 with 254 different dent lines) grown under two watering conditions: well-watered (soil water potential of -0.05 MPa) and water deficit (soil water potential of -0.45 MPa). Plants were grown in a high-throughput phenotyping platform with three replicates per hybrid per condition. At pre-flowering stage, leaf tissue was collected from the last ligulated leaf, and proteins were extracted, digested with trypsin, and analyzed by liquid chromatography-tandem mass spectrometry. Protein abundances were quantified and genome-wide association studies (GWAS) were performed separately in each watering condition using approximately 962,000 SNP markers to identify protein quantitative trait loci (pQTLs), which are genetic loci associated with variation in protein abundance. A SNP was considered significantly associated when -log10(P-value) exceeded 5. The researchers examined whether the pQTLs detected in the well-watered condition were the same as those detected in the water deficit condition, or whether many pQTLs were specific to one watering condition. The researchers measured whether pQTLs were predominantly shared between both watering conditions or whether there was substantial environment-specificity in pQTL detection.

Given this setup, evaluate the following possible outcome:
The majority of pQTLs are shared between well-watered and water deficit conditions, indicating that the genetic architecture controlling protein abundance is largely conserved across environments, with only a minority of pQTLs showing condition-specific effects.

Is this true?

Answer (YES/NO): NO